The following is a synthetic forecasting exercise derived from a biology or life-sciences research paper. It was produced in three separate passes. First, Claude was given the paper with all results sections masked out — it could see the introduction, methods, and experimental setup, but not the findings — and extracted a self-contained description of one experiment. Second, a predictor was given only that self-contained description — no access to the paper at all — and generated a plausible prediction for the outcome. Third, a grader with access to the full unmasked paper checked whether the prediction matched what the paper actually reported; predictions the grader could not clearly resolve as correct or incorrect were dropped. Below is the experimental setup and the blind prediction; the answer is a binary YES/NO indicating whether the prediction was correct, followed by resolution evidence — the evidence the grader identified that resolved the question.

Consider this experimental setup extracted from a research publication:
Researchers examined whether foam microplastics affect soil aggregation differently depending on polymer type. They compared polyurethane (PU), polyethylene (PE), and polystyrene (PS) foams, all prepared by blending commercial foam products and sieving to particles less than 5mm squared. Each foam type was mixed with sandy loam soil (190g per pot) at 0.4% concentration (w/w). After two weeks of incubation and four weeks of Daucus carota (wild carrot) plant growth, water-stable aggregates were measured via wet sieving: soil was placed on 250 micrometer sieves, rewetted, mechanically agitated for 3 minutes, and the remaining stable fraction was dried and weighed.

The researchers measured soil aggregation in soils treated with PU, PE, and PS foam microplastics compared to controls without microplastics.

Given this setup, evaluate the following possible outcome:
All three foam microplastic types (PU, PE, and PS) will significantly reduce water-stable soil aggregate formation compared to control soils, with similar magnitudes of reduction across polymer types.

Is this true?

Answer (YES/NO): NO